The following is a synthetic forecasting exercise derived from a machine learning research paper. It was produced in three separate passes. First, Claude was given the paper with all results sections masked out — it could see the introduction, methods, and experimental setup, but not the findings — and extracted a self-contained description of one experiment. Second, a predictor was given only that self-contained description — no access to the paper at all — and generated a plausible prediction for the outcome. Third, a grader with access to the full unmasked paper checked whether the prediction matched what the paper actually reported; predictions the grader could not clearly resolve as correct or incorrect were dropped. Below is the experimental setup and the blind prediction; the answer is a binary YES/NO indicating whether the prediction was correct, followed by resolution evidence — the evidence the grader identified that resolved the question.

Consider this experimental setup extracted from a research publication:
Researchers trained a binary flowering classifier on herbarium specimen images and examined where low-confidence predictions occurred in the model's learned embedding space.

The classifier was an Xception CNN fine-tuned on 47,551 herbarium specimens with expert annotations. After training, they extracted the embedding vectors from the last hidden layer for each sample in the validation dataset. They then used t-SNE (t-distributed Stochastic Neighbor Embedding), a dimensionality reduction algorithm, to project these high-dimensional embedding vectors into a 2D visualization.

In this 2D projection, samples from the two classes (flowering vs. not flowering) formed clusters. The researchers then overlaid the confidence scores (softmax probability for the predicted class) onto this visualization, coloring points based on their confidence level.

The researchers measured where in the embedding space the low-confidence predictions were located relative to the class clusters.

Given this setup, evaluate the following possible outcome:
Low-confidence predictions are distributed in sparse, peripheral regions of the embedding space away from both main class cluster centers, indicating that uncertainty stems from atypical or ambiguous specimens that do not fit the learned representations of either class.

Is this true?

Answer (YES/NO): NO